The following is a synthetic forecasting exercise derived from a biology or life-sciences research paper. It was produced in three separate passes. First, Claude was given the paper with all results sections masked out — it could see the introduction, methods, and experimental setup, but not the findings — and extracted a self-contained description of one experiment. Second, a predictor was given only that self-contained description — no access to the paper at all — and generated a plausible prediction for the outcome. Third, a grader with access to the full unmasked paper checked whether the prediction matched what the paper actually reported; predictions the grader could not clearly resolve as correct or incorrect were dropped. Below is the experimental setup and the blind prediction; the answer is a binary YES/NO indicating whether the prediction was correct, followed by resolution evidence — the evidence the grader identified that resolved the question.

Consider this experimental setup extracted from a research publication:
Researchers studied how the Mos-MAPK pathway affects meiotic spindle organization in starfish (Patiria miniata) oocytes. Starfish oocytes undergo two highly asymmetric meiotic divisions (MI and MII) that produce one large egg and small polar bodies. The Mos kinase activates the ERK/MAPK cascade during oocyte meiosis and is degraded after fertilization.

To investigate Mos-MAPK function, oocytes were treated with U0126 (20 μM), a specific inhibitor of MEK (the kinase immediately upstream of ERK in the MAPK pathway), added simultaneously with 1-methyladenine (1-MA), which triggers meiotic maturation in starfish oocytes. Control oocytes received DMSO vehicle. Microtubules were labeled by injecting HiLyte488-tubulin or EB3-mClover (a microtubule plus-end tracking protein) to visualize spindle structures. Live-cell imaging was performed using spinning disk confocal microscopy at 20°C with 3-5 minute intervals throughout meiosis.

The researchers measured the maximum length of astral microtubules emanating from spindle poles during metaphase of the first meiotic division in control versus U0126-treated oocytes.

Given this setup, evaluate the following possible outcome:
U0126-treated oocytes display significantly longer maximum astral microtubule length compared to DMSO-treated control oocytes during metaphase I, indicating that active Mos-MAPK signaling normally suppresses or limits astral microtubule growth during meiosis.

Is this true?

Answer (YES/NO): YES